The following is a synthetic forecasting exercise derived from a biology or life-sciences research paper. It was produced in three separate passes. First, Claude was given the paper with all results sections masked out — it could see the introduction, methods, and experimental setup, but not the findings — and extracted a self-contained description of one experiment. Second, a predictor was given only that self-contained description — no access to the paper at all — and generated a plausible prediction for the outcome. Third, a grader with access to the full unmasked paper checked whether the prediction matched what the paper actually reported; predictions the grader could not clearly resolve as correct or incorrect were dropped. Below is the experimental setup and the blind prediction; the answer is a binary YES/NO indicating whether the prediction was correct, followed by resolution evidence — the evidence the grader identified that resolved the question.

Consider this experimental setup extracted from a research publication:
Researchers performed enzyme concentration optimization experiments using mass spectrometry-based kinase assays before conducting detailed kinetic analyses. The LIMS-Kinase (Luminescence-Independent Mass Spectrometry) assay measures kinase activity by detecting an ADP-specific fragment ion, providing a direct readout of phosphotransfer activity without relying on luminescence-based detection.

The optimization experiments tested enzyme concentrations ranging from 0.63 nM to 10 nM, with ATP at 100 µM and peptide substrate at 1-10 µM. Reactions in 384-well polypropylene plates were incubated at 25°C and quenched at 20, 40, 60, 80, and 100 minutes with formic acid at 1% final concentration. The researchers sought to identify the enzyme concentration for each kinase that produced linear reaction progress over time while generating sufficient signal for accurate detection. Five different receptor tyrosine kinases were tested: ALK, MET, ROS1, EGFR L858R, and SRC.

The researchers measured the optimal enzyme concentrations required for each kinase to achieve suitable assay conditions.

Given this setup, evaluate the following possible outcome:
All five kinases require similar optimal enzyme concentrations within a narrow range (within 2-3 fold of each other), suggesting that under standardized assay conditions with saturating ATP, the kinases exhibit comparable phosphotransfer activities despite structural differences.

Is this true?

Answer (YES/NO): NO